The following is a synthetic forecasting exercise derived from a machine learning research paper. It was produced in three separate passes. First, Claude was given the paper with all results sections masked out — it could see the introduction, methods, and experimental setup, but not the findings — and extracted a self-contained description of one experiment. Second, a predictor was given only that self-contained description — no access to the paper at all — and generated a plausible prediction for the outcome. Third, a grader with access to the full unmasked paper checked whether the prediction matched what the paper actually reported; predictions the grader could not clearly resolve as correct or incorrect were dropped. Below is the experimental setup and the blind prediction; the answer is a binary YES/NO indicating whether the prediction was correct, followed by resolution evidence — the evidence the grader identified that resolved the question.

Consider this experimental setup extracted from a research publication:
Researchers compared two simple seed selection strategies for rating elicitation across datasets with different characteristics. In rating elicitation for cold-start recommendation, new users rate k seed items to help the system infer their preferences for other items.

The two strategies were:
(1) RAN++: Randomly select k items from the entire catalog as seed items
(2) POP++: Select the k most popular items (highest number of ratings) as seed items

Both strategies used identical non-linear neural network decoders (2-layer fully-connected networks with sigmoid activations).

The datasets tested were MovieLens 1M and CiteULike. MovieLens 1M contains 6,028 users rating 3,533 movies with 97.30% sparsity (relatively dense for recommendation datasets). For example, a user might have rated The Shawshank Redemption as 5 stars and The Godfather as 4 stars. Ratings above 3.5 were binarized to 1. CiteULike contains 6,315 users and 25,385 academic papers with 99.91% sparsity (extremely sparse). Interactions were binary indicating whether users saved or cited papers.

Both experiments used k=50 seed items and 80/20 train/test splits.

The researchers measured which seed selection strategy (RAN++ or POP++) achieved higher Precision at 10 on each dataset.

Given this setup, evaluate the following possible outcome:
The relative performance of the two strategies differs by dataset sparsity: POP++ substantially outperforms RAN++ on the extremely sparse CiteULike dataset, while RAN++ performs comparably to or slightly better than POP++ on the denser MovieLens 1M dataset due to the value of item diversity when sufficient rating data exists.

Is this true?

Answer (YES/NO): YES